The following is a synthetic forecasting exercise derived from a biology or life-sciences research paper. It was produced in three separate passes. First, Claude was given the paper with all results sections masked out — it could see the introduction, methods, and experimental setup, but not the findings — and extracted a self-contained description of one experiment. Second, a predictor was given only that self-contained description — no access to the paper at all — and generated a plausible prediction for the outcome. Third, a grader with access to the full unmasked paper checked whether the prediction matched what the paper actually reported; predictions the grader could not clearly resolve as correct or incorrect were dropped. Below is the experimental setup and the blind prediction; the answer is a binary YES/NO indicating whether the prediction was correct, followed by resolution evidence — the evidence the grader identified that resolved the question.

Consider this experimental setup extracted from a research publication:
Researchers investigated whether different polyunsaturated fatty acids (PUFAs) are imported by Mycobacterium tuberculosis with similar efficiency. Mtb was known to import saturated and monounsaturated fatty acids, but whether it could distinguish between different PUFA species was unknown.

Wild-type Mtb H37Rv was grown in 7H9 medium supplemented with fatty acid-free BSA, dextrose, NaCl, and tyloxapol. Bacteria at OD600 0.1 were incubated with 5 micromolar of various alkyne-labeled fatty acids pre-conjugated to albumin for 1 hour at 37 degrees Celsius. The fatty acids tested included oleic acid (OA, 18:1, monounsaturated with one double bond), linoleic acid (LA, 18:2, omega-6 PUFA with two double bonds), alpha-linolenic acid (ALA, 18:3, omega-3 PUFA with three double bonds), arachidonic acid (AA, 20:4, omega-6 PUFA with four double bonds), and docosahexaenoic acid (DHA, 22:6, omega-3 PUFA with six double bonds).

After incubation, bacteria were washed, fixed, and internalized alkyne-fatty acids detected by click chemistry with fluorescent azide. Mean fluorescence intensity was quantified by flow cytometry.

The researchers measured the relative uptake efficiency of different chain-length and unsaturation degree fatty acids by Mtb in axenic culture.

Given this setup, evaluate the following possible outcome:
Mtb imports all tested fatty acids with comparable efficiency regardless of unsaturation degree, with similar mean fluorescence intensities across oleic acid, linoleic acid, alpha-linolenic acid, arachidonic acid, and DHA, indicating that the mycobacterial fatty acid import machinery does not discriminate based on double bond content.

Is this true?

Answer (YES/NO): NO